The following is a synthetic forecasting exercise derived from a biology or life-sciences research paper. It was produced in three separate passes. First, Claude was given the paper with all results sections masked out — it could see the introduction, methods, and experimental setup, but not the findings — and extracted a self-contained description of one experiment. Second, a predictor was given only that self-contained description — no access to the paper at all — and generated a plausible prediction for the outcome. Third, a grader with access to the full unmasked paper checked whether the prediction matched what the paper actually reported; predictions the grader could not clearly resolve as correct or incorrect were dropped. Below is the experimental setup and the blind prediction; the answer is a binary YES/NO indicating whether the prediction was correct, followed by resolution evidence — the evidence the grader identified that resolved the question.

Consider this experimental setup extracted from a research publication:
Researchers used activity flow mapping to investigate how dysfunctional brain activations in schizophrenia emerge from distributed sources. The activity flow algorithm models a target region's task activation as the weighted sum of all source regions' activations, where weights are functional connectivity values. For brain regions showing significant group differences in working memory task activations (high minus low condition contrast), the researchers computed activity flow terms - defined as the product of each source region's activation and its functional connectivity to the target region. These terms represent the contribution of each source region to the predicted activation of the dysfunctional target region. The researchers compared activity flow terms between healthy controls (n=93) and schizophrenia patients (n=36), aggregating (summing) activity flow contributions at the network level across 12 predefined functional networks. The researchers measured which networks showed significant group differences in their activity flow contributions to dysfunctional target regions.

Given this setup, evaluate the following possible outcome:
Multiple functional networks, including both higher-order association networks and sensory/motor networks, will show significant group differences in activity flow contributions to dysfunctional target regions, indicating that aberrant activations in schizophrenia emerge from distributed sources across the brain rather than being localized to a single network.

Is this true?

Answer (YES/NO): YES